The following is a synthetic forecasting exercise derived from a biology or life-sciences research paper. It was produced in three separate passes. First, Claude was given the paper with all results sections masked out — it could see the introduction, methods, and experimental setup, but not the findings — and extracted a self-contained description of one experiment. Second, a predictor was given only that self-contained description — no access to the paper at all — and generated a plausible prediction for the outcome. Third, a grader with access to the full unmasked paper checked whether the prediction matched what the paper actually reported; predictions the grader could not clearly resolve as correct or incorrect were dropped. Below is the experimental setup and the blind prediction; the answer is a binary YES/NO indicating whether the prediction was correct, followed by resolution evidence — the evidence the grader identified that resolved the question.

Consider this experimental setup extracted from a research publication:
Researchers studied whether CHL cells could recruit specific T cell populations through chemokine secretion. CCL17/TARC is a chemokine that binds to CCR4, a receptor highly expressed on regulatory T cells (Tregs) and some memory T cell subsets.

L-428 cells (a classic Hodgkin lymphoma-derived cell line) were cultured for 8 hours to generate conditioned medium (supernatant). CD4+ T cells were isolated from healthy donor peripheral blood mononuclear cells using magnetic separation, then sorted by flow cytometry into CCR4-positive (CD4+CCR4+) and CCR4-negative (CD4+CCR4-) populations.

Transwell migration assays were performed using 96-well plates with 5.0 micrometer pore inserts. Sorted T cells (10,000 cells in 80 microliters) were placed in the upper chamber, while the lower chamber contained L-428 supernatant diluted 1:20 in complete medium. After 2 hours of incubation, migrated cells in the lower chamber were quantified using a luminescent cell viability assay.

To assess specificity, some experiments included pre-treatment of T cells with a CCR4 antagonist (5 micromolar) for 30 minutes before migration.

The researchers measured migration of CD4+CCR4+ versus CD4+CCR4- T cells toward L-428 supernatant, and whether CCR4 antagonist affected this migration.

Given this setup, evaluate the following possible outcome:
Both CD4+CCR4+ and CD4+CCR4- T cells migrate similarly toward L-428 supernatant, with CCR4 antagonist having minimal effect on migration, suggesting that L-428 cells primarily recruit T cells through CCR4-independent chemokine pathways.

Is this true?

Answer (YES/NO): NO